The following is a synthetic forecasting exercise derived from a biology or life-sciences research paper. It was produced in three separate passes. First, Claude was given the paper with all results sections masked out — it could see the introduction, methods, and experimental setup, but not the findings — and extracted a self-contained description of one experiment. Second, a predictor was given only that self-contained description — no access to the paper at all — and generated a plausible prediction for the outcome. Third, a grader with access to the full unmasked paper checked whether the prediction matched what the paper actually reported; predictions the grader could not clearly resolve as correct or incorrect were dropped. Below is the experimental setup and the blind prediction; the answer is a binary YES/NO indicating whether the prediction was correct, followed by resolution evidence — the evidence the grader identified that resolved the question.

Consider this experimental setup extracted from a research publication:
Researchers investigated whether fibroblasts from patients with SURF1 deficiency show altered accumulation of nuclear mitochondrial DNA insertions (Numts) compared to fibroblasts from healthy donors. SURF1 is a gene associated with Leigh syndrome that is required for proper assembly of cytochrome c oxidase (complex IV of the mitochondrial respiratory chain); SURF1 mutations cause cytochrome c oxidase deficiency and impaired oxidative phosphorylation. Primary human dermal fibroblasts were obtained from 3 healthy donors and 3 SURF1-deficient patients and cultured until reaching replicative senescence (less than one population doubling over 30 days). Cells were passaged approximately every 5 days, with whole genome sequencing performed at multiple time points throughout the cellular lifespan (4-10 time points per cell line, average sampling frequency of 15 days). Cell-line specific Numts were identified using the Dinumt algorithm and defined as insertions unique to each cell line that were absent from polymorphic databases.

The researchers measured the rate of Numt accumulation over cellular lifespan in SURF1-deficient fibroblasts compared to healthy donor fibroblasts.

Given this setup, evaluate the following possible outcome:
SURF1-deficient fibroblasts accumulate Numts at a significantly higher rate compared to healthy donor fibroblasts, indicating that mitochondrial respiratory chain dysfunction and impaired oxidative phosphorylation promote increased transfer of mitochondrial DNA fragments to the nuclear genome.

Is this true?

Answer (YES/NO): NO